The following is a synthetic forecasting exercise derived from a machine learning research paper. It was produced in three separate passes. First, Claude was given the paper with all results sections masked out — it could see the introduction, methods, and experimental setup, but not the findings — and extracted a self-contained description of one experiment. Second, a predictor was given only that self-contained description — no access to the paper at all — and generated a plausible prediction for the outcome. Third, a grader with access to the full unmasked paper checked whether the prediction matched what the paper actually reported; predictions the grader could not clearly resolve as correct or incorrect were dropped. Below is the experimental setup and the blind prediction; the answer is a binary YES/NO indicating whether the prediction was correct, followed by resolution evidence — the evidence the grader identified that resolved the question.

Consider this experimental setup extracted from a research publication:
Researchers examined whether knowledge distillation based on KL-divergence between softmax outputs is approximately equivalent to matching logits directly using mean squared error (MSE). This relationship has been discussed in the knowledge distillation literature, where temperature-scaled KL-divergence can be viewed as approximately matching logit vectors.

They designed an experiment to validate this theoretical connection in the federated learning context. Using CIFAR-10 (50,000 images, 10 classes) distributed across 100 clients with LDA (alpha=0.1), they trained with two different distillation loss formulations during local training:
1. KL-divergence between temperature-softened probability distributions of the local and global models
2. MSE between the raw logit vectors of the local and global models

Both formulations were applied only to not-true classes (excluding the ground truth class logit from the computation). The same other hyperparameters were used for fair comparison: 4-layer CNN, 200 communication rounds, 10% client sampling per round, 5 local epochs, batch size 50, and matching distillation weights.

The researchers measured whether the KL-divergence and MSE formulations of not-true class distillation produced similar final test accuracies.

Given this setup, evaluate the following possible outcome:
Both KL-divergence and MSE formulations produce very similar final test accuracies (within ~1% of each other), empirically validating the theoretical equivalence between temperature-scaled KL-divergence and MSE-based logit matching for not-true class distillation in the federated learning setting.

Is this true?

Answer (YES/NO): NO